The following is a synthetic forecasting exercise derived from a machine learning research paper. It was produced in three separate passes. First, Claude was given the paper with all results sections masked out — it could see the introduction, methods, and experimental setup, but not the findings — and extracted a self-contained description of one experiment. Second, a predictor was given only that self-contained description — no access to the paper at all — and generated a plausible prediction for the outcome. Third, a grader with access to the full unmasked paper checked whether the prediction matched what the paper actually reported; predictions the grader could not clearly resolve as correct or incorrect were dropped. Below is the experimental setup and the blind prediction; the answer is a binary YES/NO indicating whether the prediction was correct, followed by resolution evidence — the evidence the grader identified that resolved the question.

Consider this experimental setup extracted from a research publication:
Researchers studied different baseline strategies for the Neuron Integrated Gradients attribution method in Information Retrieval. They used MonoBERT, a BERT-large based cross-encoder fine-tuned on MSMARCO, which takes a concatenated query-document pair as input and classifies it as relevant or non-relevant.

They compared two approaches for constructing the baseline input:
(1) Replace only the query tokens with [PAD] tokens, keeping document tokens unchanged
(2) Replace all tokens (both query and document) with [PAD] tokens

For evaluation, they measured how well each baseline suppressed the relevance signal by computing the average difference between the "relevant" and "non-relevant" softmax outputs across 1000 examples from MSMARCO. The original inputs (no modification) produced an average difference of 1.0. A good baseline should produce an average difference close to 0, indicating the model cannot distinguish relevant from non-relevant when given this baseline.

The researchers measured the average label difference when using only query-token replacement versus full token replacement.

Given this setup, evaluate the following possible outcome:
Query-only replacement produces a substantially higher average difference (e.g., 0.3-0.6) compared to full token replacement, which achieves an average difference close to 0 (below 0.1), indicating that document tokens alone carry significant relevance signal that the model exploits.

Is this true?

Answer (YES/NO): NO